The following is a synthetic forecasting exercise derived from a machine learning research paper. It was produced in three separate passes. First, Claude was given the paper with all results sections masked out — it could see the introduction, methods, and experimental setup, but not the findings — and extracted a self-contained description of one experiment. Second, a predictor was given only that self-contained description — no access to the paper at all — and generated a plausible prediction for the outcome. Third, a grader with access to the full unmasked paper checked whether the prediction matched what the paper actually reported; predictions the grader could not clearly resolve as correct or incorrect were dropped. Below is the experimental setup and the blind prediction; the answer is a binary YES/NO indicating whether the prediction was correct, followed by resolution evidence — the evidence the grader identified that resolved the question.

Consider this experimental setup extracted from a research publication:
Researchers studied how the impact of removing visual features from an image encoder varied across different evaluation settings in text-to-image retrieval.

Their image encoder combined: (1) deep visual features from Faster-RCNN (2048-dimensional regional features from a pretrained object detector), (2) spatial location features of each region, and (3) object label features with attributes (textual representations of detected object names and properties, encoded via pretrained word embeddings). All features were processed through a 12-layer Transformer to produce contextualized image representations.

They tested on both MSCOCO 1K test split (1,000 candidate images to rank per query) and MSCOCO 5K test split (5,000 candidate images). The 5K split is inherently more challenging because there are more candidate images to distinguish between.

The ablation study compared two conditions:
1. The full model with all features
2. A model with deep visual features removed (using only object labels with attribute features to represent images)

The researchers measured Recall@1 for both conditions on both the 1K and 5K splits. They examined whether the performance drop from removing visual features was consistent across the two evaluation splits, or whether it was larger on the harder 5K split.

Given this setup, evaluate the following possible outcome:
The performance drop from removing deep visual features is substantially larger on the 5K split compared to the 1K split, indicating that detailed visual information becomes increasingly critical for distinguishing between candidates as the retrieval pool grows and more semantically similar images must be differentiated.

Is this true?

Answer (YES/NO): NO